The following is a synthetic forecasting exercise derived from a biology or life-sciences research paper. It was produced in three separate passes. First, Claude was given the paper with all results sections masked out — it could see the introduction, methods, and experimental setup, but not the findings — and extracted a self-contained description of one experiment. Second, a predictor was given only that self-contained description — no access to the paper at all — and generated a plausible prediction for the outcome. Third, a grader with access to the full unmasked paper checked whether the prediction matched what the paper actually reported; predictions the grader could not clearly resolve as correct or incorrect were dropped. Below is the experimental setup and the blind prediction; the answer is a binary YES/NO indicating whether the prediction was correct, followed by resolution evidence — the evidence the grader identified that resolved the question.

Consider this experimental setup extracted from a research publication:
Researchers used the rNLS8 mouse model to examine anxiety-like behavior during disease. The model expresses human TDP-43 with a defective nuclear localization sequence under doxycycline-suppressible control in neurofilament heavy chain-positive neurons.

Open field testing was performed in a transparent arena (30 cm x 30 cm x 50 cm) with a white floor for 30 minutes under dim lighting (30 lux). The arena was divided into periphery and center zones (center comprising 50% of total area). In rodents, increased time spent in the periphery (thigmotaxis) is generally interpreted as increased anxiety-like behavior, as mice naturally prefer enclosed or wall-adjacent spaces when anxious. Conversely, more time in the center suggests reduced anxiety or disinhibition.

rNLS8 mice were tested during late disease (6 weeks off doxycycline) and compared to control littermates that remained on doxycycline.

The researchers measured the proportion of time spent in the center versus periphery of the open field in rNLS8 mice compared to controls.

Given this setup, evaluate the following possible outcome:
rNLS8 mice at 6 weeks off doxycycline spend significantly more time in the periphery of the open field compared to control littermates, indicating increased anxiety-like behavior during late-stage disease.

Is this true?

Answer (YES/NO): NO